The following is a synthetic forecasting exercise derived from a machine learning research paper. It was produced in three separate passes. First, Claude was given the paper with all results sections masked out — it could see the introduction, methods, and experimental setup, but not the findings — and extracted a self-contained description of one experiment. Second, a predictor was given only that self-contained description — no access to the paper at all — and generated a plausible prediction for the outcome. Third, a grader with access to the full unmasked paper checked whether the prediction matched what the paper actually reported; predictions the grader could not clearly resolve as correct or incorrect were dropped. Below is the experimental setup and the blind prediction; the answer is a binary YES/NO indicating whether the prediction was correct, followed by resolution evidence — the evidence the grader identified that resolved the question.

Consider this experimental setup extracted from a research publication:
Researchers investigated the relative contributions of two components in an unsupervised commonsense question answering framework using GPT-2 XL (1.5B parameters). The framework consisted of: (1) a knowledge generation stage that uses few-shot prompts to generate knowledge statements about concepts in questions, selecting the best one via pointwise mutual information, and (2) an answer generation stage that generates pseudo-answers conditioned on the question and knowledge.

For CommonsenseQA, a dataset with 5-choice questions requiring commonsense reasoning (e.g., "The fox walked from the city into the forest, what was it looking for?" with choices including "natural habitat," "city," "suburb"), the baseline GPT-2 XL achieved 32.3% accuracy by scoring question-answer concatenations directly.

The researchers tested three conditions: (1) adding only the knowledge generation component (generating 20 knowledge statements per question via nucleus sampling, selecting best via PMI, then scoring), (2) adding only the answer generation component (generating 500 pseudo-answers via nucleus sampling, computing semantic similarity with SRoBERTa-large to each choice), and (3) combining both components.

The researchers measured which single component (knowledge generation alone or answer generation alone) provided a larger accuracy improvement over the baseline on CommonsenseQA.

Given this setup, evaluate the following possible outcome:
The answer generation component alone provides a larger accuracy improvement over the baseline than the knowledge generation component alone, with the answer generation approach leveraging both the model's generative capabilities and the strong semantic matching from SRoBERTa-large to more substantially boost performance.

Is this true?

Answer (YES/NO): NO